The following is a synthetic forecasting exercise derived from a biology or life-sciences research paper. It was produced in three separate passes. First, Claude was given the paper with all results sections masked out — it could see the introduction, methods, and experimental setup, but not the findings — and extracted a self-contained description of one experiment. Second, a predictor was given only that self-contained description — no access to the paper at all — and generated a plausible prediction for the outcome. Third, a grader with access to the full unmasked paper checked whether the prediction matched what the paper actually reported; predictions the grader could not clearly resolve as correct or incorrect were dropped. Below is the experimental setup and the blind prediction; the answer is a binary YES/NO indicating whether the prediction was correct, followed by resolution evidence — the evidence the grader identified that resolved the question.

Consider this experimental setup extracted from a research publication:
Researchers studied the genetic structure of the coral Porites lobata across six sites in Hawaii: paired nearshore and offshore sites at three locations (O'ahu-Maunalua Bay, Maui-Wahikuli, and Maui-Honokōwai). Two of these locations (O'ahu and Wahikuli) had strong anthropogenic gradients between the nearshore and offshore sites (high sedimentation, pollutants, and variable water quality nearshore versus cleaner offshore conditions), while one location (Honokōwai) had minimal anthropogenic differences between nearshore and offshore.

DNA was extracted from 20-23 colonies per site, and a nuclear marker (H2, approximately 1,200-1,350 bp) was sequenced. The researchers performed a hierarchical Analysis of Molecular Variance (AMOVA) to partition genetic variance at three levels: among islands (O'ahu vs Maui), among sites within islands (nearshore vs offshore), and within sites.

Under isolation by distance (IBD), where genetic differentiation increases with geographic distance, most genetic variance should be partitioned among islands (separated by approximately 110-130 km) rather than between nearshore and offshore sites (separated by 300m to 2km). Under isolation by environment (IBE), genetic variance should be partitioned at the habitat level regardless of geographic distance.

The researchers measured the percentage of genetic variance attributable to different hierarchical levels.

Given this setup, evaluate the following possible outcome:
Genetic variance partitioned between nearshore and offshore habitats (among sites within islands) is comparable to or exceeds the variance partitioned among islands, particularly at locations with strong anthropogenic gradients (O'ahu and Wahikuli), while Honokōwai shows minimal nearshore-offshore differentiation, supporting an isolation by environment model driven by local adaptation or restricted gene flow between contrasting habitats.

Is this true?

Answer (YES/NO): YES